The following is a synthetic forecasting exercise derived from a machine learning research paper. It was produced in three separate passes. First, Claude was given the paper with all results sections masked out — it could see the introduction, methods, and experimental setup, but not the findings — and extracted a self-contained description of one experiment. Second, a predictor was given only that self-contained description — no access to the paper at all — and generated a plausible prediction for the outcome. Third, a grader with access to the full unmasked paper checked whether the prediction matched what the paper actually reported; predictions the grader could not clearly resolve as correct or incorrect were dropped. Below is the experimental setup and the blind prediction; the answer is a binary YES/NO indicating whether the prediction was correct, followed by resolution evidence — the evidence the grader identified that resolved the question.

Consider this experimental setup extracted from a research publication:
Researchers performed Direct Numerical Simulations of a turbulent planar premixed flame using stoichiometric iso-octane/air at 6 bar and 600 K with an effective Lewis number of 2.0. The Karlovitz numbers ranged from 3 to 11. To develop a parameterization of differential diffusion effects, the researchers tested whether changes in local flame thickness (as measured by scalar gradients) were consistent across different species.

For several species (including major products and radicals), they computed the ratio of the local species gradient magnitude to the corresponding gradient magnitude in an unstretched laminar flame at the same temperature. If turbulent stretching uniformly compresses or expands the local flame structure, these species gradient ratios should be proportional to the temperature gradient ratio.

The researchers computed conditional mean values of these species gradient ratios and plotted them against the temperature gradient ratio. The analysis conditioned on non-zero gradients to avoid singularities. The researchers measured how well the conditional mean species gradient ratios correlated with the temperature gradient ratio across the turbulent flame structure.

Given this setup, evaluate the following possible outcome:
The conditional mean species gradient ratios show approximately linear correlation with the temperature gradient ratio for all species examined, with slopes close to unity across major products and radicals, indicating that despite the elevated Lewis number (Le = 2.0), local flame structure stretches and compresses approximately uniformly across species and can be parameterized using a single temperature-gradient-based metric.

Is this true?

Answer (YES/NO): YES